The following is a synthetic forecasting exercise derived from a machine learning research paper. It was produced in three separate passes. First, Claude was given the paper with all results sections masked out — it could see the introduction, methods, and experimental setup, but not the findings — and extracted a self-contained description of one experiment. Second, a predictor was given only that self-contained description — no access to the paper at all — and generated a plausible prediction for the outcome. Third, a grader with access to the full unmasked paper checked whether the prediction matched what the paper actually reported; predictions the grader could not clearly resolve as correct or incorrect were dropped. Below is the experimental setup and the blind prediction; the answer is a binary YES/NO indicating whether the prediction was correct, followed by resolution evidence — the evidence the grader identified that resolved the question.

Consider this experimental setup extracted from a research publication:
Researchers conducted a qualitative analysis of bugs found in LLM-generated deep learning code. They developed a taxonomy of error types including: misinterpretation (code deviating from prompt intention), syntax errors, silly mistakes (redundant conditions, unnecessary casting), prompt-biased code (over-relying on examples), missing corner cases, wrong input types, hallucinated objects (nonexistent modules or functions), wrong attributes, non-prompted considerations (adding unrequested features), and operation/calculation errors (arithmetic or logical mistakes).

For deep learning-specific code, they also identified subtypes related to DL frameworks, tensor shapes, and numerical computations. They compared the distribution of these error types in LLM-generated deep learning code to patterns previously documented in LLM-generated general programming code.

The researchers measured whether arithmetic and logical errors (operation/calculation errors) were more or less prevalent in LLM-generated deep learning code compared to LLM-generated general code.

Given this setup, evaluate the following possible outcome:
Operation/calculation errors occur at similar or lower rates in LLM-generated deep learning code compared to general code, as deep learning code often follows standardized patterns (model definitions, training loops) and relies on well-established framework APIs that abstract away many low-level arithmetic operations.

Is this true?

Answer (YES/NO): NO